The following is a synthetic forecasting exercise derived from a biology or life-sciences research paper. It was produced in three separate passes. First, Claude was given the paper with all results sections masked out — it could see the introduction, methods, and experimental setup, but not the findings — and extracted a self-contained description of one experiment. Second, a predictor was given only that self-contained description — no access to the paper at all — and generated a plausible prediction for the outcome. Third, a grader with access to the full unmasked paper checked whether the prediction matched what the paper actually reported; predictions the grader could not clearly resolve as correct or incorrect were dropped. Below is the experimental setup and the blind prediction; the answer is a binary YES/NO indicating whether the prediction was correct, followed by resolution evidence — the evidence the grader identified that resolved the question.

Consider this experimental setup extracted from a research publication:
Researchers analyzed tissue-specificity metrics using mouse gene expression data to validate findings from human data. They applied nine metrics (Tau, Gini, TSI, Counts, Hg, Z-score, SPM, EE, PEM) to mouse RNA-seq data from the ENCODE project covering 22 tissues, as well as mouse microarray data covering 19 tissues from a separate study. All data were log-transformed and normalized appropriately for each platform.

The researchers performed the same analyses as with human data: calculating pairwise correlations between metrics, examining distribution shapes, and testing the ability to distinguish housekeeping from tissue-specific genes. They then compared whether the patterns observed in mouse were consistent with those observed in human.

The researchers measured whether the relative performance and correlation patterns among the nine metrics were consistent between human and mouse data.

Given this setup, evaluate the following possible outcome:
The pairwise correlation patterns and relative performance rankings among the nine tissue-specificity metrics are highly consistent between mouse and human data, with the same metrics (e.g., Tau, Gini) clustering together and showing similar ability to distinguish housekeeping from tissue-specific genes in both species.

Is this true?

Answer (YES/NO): YES